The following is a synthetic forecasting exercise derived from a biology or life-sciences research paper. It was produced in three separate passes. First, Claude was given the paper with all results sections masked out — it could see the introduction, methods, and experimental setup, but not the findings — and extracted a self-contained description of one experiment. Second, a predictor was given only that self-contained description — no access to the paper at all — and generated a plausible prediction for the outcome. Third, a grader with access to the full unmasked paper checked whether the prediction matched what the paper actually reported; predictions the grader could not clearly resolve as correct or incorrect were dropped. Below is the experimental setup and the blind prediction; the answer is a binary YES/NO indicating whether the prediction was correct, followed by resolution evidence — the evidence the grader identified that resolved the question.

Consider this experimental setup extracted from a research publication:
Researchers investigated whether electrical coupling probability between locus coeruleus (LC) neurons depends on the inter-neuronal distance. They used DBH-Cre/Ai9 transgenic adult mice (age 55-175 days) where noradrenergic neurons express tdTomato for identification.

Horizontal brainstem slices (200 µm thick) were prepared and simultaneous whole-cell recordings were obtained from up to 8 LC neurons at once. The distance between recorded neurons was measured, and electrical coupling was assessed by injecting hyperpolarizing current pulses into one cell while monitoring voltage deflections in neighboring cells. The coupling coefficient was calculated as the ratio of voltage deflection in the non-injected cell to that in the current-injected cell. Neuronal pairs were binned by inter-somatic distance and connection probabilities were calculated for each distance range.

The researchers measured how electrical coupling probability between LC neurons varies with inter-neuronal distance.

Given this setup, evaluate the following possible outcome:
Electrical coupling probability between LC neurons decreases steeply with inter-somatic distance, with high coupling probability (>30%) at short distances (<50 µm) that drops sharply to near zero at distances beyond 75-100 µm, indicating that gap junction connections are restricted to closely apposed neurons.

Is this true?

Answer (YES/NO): NO